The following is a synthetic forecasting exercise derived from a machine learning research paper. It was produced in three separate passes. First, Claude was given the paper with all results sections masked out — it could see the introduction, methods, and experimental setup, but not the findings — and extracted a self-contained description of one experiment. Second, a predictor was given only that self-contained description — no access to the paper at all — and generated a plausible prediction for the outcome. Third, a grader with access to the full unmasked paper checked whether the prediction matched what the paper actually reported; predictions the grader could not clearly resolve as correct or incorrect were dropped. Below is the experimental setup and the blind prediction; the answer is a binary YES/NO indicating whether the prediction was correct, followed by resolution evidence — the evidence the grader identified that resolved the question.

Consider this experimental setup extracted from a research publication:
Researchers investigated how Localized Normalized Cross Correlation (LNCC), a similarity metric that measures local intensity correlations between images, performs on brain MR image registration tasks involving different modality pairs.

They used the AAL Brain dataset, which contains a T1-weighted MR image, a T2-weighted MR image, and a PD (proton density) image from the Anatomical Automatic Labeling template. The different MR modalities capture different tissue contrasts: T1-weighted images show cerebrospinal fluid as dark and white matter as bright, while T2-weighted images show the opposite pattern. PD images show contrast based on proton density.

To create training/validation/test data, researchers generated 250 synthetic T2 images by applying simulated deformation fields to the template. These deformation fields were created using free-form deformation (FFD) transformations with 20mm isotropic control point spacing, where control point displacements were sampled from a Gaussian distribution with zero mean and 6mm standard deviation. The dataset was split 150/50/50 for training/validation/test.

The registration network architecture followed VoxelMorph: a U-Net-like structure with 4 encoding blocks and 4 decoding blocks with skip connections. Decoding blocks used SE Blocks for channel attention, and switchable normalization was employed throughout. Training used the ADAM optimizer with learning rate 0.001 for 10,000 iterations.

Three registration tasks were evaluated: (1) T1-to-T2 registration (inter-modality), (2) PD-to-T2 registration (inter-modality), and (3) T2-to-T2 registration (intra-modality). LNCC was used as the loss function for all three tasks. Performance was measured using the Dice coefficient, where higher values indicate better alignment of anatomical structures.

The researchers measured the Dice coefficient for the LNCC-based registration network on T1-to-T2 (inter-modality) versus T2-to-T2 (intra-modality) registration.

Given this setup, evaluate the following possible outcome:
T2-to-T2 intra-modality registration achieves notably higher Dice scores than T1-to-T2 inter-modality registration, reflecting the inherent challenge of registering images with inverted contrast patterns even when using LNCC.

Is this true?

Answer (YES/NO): YES